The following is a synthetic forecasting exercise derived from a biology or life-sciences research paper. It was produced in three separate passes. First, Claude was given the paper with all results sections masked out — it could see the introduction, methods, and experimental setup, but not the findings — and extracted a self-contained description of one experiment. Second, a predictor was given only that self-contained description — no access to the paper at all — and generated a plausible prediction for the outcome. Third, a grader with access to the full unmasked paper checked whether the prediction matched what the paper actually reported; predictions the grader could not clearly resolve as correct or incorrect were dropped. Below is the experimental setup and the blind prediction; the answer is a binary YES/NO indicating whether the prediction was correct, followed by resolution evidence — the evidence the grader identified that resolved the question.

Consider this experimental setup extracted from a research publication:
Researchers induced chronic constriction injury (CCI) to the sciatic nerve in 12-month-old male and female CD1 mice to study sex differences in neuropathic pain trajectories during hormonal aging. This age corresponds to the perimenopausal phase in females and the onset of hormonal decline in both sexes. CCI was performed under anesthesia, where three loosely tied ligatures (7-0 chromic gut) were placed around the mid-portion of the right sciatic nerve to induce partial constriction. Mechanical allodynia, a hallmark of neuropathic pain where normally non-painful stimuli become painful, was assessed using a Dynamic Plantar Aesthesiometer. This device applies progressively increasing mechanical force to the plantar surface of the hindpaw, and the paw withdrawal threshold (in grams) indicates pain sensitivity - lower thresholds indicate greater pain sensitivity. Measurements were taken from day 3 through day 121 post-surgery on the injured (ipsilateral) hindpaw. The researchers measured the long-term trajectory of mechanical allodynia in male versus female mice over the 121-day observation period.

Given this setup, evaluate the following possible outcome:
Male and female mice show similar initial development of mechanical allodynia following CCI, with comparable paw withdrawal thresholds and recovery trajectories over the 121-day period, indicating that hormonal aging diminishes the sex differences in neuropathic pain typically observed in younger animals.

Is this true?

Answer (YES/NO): NO